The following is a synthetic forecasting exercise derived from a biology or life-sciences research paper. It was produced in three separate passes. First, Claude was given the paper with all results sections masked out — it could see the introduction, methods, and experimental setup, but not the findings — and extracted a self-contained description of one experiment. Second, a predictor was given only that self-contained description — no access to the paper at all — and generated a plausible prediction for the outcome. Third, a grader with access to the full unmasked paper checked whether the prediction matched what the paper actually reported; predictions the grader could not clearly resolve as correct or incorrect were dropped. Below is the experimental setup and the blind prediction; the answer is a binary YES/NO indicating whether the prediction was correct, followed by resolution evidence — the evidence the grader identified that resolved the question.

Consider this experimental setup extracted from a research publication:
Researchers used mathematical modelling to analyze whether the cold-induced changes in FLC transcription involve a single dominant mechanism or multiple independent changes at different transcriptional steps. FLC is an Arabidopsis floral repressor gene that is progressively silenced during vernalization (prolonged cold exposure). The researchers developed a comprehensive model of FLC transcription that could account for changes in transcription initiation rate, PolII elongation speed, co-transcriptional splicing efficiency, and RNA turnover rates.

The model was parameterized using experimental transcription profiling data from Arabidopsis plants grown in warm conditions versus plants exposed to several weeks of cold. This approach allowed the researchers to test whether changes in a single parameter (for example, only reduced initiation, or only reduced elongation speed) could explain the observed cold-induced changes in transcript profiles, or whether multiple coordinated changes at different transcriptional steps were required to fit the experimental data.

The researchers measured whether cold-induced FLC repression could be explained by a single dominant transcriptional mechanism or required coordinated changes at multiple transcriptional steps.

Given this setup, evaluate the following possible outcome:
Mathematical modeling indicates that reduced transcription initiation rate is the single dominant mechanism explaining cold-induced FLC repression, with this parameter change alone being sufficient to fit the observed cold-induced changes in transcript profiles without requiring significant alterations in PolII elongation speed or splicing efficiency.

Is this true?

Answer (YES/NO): NO